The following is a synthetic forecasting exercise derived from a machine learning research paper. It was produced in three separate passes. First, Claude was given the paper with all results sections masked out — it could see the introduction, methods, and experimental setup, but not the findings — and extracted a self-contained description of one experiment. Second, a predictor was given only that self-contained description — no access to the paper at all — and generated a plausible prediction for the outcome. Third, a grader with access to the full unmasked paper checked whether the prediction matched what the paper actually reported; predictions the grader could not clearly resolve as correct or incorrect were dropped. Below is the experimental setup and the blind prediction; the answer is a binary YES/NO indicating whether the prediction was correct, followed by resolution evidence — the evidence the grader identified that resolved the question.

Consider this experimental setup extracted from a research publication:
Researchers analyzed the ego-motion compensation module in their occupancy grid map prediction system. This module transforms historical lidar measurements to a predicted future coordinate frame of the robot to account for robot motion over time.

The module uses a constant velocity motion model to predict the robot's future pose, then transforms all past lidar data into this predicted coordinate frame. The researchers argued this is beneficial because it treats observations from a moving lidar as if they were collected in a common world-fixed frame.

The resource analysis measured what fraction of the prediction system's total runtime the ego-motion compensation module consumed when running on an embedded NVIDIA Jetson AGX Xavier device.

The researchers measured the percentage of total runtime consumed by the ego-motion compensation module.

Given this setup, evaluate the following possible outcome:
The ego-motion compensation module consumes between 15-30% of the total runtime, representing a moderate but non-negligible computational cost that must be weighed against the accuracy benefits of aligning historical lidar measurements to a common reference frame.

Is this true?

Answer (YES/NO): NO